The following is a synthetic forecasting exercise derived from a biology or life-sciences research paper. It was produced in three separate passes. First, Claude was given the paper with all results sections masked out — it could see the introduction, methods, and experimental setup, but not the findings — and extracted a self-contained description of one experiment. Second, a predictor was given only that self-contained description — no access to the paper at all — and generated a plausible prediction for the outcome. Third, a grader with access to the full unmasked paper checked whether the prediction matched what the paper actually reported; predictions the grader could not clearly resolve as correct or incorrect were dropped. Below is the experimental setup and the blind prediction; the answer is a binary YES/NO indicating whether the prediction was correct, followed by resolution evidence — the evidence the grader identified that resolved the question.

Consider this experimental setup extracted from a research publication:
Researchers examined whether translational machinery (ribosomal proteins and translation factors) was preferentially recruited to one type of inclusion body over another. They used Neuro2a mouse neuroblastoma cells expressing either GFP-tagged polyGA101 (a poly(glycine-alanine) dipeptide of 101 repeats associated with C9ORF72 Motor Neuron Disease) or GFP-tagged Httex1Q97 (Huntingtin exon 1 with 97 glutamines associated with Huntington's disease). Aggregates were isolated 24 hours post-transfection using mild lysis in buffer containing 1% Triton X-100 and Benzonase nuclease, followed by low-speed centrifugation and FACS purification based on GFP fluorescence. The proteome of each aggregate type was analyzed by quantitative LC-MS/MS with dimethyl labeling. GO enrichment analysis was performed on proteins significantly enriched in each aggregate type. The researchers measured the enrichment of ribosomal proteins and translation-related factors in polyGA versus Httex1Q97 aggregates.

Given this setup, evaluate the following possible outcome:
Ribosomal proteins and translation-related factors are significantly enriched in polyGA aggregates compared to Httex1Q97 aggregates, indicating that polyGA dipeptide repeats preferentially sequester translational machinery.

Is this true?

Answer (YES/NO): YES